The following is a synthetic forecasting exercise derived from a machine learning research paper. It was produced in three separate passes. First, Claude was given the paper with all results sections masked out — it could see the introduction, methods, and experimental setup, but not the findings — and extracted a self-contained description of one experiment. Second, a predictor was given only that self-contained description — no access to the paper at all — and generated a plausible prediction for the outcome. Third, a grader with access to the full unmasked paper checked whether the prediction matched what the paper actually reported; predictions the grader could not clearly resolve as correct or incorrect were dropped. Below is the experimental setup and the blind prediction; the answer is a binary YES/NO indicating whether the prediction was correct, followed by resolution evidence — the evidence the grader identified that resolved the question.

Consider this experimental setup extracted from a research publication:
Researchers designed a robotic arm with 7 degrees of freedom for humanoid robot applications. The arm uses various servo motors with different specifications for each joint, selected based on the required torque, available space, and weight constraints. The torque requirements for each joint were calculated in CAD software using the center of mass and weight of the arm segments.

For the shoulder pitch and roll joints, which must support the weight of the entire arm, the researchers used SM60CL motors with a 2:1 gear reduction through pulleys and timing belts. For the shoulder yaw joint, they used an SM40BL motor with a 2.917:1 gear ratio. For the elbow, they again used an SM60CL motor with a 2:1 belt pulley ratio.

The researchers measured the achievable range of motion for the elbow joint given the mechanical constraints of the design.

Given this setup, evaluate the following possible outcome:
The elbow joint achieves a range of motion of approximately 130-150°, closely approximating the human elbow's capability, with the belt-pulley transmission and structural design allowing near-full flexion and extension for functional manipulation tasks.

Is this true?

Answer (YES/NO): NO